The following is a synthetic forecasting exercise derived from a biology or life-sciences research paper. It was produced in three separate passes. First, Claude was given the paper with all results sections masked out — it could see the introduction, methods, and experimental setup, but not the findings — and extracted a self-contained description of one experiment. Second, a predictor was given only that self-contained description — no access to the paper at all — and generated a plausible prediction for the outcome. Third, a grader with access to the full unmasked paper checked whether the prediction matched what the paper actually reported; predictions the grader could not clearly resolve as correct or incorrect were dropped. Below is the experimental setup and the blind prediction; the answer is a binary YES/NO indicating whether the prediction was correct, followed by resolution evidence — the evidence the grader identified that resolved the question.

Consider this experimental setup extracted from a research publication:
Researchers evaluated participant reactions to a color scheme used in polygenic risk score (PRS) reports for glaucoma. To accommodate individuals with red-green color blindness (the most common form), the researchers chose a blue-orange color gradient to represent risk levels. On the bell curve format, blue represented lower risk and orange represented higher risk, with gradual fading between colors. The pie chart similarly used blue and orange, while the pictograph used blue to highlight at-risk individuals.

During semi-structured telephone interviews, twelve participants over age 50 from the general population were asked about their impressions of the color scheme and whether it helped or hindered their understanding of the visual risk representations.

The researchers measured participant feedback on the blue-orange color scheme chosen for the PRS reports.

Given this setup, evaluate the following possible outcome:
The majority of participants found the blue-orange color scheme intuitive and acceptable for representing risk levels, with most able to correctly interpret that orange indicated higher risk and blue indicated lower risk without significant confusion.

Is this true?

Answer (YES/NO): NO